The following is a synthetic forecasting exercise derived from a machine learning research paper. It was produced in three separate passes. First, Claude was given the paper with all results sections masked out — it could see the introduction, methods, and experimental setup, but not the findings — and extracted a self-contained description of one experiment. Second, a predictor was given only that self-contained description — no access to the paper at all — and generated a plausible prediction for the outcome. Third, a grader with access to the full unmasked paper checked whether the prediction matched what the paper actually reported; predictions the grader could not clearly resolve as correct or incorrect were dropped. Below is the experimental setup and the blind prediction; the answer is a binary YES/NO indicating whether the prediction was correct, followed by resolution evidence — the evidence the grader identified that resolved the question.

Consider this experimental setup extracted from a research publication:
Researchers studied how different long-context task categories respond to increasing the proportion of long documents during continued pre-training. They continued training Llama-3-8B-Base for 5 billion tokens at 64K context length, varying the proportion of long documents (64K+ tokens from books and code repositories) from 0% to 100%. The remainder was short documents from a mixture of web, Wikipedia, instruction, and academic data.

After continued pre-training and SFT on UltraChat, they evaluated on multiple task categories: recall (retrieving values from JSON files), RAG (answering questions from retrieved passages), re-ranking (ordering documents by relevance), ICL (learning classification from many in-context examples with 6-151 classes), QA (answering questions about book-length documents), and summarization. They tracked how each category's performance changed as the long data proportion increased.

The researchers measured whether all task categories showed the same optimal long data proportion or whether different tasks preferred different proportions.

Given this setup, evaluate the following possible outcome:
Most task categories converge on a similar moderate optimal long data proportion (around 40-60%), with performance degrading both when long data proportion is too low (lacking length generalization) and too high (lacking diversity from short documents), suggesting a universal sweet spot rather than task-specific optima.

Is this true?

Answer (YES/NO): NO